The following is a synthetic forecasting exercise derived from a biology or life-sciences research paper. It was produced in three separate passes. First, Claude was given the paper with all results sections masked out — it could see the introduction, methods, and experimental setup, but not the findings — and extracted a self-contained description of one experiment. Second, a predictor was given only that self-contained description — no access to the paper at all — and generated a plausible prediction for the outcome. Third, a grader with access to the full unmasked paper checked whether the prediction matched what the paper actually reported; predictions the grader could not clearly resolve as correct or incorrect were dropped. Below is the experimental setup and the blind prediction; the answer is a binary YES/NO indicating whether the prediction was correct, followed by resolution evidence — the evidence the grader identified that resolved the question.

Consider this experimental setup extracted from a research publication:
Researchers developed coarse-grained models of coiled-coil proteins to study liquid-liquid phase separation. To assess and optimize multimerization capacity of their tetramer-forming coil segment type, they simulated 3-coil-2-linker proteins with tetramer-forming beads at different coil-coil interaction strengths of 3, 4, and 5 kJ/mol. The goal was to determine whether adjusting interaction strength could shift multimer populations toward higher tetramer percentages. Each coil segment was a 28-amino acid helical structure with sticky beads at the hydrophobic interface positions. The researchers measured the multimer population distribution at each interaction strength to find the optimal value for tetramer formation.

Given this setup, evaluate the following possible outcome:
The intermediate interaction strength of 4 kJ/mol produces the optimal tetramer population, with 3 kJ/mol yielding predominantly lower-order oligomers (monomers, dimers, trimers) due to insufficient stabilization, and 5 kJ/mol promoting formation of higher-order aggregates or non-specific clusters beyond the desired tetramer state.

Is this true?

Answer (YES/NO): NO